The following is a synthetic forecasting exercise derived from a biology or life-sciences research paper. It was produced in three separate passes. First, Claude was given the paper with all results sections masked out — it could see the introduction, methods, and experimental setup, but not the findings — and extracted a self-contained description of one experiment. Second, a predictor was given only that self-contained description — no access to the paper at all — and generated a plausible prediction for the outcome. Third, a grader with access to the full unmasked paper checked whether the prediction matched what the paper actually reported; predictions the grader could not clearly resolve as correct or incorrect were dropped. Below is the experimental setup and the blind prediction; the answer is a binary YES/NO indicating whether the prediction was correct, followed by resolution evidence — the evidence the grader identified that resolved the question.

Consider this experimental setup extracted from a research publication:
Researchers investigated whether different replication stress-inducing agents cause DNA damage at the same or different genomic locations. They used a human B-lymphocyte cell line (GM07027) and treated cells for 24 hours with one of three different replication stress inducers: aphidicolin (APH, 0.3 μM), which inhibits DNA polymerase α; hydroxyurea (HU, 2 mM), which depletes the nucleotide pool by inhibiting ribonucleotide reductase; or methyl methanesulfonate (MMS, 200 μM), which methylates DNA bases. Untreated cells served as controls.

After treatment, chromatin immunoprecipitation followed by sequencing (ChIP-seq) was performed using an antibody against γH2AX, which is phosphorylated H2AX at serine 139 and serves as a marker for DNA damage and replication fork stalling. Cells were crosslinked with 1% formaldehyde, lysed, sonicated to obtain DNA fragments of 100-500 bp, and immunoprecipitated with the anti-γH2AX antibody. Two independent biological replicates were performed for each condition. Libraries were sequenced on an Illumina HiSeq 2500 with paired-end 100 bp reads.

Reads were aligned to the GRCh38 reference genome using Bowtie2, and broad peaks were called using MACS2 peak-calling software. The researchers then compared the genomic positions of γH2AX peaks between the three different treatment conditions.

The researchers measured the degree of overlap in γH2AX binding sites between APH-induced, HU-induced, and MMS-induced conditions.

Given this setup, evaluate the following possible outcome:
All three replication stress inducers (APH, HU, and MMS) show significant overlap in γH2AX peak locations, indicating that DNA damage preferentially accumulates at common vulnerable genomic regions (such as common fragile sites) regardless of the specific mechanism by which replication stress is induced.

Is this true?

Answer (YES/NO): NO